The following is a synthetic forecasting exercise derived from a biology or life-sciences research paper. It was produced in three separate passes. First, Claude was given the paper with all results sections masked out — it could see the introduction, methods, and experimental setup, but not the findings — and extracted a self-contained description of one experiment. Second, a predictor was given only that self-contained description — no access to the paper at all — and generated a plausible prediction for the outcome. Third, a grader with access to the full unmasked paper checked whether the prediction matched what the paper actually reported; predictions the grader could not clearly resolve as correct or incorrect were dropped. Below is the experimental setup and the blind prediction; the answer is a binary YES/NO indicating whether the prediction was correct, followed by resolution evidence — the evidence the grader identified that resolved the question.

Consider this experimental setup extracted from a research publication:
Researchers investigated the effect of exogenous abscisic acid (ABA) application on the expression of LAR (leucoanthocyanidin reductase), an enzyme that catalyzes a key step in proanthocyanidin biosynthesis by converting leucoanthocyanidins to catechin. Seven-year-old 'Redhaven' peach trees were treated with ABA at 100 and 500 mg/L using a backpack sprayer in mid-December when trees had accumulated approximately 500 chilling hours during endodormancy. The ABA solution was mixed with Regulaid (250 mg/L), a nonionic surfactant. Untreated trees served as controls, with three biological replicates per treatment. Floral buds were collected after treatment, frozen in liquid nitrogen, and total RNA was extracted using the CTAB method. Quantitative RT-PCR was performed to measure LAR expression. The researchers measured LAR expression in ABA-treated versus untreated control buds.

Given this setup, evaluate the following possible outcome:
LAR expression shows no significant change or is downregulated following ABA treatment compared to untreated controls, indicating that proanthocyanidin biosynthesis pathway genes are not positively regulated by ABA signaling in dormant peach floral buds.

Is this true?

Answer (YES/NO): YES